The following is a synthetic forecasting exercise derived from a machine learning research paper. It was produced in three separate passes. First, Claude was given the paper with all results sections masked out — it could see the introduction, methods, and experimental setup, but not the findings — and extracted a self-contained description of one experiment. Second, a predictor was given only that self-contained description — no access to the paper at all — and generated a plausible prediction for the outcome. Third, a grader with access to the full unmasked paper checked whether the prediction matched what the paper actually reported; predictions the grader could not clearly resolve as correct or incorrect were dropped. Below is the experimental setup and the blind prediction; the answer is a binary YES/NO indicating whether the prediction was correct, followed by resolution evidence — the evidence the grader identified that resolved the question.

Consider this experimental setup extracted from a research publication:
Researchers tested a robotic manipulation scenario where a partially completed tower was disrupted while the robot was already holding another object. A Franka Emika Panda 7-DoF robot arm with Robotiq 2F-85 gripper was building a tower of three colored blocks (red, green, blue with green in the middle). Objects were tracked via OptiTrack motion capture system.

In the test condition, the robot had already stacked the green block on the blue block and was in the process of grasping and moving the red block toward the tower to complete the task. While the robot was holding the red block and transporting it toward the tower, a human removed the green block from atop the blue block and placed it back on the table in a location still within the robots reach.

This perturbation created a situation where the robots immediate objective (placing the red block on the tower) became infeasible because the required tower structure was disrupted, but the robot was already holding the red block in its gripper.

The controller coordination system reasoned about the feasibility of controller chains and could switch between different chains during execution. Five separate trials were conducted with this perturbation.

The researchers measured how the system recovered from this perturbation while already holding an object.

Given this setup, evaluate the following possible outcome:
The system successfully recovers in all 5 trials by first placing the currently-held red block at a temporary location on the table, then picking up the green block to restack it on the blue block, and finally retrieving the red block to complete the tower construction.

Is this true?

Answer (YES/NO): YES